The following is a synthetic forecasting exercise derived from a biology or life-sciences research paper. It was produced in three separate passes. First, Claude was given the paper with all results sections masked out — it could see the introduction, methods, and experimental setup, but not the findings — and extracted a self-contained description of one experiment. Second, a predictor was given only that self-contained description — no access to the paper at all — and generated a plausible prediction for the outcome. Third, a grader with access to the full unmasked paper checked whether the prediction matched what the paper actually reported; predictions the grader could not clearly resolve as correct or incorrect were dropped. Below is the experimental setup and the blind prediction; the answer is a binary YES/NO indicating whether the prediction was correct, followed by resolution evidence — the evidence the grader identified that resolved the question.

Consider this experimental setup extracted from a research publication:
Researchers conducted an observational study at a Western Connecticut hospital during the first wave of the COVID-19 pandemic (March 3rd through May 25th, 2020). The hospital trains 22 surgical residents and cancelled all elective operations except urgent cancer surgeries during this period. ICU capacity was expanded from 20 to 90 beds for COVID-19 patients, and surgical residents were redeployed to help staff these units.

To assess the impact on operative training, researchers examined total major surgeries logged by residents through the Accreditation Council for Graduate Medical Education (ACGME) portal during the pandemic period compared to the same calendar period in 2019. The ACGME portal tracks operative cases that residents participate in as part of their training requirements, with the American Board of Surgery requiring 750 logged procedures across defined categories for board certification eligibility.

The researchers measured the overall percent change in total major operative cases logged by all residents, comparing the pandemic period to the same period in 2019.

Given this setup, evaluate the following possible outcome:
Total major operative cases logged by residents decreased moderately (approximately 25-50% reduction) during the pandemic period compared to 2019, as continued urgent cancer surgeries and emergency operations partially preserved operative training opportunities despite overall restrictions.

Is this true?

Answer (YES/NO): NO